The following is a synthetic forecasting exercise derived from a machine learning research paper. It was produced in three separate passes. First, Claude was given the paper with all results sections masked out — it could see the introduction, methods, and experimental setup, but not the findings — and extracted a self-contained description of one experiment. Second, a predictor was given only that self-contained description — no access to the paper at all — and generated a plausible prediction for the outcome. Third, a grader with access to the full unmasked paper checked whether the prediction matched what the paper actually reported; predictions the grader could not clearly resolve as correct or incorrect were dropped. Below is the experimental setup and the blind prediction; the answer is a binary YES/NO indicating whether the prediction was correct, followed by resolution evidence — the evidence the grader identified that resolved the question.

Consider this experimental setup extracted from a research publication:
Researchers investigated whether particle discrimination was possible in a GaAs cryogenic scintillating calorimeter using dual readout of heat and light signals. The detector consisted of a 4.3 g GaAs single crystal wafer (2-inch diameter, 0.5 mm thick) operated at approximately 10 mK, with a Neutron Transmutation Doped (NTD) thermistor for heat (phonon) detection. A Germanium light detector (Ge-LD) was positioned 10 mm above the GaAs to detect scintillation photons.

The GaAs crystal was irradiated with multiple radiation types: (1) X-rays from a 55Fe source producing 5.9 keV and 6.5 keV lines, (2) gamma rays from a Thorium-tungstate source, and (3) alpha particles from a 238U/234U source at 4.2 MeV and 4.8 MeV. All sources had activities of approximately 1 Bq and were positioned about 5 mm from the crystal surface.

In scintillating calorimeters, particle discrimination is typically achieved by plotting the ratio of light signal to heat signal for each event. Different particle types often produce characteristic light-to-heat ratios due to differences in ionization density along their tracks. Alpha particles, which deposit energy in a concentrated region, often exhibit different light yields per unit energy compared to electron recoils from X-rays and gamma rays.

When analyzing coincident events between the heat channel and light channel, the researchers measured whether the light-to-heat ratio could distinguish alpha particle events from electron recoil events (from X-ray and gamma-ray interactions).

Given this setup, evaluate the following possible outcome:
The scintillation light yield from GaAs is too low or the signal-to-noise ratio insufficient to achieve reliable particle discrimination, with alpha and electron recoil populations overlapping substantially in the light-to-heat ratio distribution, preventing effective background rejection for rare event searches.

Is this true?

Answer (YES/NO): NO